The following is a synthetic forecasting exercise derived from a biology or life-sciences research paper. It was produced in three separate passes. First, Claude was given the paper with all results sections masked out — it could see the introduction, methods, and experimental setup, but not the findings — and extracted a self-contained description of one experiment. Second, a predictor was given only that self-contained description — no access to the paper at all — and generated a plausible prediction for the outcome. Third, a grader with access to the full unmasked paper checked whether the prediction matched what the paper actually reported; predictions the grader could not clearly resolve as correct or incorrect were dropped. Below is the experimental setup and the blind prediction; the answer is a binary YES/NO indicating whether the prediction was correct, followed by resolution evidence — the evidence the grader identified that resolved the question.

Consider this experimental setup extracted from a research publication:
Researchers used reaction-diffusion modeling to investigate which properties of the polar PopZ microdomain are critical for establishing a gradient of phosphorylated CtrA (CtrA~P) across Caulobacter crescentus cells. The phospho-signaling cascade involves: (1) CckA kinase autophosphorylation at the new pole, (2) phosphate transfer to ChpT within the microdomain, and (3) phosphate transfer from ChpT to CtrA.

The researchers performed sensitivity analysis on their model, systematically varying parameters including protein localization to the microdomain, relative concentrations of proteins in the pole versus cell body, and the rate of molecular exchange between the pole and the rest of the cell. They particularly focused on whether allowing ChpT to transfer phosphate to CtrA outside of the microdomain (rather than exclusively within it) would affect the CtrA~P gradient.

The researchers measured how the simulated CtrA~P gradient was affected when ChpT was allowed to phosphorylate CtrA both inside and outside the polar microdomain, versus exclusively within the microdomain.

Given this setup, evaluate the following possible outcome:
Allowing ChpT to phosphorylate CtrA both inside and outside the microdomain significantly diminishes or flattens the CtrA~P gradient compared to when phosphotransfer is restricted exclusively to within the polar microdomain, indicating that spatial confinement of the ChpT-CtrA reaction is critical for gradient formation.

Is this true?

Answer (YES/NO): YES